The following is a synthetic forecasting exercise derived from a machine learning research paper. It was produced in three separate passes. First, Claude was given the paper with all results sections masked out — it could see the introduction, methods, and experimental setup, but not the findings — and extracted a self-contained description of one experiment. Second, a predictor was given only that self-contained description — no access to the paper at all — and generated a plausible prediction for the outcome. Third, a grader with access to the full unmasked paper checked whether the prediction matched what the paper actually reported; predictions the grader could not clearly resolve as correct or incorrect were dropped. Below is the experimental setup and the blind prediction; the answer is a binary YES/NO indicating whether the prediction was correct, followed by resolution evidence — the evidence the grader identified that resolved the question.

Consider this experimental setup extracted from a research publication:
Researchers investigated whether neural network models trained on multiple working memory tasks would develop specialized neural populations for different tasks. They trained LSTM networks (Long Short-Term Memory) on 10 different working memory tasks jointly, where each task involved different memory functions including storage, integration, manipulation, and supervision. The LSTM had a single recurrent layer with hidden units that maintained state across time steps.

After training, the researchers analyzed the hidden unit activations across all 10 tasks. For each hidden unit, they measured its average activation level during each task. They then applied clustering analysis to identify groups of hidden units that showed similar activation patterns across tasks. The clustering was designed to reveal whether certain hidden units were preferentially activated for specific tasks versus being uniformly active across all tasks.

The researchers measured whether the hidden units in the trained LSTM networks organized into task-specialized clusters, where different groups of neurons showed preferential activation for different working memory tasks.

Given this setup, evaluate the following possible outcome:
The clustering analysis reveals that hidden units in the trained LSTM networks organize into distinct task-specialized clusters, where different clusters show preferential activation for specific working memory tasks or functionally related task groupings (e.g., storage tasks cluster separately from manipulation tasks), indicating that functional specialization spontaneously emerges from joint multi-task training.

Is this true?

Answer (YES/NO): YES